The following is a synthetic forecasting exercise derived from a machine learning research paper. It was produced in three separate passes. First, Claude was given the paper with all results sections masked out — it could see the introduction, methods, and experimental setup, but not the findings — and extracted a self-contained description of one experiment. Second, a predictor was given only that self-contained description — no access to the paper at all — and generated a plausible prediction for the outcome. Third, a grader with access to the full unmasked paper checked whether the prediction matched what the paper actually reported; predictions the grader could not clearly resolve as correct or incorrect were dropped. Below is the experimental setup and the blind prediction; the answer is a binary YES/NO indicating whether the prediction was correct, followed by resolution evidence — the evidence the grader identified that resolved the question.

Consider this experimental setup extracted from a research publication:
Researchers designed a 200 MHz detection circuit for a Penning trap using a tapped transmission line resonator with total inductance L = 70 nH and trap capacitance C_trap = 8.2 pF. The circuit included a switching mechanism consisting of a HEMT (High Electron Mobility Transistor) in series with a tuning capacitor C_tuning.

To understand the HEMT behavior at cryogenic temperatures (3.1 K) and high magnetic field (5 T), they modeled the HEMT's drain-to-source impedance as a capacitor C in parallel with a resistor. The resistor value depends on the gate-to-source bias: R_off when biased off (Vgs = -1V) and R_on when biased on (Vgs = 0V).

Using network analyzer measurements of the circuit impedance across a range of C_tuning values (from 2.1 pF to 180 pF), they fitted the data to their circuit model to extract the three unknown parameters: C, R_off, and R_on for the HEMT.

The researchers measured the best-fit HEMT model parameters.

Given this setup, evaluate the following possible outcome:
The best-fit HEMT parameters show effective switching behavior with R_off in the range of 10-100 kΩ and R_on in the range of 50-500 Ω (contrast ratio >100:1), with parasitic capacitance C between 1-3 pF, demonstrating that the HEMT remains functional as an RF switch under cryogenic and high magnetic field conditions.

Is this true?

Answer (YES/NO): NO